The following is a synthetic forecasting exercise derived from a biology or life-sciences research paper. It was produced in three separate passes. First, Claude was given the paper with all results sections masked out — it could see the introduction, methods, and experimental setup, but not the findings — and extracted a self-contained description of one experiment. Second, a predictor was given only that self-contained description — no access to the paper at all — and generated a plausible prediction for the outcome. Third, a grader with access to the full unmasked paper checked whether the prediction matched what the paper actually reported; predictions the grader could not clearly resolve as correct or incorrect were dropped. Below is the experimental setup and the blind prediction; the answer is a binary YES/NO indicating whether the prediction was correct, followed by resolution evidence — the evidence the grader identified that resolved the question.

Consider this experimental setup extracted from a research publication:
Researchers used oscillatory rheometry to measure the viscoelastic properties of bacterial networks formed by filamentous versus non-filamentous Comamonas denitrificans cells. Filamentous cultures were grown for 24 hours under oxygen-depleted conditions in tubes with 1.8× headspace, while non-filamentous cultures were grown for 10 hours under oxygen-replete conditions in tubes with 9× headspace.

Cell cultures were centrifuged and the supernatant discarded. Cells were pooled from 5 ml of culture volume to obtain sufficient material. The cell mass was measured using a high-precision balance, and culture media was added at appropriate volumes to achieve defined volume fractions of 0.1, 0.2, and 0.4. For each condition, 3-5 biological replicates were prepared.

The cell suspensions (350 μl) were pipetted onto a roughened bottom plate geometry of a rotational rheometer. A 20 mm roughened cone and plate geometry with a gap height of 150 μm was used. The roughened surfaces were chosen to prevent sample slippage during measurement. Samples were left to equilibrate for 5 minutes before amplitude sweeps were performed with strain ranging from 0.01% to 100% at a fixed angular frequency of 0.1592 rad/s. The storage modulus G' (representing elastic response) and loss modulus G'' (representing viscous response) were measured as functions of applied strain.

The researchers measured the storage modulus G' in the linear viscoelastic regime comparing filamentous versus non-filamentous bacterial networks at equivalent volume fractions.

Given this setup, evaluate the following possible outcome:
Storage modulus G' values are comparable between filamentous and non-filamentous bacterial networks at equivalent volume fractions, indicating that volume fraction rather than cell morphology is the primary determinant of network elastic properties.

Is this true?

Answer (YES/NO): NO